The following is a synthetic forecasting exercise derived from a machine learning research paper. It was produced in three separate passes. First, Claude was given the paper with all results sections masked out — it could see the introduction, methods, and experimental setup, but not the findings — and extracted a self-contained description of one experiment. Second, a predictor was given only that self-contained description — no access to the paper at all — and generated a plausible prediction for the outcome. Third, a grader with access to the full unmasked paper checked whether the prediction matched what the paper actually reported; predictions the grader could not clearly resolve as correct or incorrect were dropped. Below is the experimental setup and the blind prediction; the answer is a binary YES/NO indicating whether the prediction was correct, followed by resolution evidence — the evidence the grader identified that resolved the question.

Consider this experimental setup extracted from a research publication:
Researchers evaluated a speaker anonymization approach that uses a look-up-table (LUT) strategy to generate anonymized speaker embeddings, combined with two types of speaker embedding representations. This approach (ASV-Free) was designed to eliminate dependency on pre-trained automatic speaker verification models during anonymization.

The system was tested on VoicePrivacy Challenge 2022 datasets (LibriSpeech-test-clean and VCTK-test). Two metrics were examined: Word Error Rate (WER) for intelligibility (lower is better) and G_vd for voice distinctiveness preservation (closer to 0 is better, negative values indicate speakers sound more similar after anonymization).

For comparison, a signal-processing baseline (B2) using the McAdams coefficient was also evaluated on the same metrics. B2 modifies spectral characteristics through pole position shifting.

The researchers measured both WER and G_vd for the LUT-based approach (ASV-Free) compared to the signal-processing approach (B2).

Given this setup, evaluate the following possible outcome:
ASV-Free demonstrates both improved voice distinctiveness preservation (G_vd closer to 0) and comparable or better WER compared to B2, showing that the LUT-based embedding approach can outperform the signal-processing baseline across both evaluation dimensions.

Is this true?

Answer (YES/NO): NO